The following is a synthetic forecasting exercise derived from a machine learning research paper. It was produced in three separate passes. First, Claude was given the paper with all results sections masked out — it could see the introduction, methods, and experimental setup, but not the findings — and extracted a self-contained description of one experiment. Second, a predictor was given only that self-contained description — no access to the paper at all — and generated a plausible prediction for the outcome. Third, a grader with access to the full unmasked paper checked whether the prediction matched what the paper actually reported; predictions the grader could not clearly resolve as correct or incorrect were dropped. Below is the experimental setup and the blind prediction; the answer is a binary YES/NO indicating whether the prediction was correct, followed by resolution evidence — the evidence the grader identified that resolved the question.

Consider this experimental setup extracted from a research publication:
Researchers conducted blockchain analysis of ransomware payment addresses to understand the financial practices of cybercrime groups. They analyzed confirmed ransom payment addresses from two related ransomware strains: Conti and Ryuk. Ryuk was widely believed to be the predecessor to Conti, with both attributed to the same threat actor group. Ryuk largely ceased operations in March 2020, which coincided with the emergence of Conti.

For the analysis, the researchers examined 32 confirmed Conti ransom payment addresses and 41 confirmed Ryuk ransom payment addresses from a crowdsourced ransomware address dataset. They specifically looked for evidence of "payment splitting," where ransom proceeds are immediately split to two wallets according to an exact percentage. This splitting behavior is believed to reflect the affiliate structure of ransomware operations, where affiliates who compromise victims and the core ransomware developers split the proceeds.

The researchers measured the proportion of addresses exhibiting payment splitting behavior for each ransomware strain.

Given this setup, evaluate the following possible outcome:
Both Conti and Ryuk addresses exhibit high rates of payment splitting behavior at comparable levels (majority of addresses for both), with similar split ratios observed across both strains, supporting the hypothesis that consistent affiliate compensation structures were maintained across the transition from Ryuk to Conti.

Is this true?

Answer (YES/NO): NO